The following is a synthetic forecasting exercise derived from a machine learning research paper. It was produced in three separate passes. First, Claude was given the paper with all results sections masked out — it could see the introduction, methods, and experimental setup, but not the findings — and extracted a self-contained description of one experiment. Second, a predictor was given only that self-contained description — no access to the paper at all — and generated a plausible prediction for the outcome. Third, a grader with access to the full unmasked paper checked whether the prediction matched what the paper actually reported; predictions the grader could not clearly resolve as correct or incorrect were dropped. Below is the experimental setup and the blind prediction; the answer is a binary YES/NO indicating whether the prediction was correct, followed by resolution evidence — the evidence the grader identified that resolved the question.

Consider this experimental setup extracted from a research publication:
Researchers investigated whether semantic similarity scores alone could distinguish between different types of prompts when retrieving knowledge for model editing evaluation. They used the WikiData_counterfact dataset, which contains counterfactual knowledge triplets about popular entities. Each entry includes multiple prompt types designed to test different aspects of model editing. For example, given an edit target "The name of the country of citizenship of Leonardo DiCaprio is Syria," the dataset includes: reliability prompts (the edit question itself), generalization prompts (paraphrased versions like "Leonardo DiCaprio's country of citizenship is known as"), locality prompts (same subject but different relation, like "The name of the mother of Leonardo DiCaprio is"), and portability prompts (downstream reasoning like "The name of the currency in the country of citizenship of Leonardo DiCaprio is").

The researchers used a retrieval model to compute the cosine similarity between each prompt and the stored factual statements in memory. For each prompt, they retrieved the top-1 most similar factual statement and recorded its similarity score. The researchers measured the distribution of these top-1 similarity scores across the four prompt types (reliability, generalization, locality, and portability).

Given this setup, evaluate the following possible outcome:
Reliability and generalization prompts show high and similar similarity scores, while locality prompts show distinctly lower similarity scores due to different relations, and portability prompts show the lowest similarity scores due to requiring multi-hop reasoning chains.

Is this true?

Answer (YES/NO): NO